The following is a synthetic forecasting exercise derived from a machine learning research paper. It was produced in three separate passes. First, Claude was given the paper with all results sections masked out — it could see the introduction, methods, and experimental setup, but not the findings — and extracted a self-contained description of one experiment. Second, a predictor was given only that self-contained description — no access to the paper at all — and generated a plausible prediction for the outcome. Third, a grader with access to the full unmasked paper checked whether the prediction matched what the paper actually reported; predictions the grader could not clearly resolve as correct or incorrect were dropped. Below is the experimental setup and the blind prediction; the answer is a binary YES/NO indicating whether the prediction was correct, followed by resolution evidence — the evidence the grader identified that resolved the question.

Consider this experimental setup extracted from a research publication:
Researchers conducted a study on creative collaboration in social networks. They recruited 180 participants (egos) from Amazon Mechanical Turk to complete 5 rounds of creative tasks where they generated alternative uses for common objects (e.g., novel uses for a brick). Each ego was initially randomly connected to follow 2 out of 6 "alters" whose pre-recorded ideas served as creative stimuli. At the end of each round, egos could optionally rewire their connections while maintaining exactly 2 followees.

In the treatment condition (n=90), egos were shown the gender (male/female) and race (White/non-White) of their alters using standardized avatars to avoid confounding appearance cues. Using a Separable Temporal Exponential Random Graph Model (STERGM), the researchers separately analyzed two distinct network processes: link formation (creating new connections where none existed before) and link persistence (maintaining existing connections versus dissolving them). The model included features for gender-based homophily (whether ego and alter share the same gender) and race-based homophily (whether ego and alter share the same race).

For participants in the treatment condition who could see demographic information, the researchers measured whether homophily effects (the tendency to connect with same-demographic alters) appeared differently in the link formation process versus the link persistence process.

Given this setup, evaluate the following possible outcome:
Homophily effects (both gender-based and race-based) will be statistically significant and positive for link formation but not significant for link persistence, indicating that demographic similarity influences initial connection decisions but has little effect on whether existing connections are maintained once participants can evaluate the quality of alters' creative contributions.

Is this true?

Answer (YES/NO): NO